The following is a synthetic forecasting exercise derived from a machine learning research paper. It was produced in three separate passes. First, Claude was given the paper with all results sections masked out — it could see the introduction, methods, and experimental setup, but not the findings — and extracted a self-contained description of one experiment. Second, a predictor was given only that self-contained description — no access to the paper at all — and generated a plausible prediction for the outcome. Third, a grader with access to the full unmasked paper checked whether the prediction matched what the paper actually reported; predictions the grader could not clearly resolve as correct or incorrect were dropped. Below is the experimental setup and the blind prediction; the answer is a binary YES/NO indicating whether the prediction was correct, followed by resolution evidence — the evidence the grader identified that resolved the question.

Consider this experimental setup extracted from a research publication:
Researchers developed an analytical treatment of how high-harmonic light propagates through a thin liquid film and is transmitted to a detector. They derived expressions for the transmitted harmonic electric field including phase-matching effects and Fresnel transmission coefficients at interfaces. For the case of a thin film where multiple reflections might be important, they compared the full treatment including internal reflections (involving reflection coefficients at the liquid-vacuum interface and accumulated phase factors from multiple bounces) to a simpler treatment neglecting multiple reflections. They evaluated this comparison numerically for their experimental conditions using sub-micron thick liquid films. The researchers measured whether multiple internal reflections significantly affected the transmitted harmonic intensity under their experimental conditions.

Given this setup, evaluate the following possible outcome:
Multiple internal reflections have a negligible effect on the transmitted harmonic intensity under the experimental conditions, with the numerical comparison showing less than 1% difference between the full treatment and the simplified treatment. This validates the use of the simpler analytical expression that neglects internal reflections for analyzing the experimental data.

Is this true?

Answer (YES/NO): NO